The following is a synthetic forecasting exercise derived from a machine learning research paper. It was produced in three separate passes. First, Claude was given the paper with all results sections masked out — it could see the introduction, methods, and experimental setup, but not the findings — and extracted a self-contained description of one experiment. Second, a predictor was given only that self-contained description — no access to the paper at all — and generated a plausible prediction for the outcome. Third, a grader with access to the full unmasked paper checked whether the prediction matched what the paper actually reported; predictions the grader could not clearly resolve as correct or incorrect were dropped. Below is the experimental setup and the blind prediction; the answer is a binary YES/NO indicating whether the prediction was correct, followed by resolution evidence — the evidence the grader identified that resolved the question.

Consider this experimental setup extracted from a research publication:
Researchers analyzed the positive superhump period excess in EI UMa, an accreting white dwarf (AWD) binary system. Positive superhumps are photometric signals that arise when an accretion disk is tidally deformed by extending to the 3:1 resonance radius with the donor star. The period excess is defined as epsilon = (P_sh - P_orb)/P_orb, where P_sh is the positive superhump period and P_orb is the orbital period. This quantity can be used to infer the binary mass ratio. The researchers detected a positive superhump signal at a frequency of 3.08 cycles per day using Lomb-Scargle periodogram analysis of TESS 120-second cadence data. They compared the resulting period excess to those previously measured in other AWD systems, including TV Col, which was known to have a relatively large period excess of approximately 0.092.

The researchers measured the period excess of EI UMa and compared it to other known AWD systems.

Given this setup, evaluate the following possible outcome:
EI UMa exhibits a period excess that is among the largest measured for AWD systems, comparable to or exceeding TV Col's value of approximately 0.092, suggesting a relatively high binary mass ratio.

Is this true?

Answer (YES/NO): YES